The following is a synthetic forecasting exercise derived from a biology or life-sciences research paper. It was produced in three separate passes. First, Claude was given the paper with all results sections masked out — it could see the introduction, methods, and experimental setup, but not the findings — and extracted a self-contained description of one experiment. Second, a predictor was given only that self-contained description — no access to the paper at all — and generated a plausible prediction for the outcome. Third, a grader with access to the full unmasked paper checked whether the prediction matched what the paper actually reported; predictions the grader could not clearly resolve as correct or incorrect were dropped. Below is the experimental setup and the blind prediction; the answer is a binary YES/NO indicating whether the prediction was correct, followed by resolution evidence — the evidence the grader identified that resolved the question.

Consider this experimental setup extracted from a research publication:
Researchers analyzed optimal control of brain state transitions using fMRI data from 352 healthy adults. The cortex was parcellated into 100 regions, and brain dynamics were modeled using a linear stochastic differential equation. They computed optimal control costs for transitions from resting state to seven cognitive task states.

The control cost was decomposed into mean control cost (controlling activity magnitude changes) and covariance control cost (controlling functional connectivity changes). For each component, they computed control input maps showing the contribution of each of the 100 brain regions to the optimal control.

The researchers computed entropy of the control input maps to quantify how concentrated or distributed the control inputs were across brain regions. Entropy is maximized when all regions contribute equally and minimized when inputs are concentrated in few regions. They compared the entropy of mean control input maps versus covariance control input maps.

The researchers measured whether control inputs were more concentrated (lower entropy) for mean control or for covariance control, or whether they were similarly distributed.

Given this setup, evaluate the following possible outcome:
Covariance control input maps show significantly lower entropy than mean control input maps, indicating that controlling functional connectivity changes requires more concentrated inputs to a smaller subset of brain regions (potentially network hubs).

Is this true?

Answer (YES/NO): NO